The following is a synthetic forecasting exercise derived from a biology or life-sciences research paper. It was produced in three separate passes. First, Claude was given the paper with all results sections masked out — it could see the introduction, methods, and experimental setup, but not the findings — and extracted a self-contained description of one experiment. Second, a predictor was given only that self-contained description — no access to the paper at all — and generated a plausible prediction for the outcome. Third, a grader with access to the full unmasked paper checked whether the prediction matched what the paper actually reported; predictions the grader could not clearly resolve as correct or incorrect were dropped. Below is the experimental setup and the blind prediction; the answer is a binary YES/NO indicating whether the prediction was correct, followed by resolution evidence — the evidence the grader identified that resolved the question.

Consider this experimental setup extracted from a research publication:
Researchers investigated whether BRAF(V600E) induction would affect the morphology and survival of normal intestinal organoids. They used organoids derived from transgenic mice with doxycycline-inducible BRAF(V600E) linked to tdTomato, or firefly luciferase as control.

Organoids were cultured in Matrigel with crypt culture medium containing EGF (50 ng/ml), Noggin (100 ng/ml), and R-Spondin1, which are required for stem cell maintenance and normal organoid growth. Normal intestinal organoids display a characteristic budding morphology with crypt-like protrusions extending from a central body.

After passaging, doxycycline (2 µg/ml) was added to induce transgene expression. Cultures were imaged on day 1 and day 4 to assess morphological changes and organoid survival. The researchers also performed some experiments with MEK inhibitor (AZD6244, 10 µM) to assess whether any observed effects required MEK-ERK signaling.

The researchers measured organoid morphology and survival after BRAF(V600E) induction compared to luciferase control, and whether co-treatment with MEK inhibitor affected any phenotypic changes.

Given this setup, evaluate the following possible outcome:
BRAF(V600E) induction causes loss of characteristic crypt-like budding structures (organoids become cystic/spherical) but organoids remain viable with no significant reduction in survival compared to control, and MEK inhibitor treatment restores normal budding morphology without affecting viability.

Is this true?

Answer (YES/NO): NO